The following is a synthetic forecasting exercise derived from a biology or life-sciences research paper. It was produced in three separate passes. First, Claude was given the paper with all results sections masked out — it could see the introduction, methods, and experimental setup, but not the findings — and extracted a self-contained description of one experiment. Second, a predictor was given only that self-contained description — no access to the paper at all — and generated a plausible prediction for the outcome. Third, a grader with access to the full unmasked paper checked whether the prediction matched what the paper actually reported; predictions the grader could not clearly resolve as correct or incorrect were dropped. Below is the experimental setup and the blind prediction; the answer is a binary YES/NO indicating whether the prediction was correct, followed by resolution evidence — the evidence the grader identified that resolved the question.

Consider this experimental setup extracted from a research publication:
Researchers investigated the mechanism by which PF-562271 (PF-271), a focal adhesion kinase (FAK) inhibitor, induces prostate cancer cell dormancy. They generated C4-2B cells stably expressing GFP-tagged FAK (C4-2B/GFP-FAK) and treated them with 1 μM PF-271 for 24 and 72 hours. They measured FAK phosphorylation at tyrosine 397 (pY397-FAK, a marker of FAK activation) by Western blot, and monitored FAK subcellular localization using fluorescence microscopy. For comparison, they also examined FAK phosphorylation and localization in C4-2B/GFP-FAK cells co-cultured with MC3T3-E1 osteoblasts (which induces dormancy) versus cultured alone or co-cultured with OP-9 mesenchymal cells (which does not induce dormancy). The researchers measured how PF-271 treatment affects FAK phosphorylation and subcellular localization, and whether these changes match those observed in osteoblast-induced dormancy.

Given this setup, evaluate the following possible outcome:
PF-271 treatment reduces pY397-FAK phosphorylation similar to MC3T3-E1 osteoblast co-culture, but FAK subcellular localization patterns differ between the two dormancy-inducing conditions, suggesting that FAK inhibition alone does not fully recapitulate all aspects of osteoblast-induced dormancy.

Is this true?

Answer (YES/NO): NO